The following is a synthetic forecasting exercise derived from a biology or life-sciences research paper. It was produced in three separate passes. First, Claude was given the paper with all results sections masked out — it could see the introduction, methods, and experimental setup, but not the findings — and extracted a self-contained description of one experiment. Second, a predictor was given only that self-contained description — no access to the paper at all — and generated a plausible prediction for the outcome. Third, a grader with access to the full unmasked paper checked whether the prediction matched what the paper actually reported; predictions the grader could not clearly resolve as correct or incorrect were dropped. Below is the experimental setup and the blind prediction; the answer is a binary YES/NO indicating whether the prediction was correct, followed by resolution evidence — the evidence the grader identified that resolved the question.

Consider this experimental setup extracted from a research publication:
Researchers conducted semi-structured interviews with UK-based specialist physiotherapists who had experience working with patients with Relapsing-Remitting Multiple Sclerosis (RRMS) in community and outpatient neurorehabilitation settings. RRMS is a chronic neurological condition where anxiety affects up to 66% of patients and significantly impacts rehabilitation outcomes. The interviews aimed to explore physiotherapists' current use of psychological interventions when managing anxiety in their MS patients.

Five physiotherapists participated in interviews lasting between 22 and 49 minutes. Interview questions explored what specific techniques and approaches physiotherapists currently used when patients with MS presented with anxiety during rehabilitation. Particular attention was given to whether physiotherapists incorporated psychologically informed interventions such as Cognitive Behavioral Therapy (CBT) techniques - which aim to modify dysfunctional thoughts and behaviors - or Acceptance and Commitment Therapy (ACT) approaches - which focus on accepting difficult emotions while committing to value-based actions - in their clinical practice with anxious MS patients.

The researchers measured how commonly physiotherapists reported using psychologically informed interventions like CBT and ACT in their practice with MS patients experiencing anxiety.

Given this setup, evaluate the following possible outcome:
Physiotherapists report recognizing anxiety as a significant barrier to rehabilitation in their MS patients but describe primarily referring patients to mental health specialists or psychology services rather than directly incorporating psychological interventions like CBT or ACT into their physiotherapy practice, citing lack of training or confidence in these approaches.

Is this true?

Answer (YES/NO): NO